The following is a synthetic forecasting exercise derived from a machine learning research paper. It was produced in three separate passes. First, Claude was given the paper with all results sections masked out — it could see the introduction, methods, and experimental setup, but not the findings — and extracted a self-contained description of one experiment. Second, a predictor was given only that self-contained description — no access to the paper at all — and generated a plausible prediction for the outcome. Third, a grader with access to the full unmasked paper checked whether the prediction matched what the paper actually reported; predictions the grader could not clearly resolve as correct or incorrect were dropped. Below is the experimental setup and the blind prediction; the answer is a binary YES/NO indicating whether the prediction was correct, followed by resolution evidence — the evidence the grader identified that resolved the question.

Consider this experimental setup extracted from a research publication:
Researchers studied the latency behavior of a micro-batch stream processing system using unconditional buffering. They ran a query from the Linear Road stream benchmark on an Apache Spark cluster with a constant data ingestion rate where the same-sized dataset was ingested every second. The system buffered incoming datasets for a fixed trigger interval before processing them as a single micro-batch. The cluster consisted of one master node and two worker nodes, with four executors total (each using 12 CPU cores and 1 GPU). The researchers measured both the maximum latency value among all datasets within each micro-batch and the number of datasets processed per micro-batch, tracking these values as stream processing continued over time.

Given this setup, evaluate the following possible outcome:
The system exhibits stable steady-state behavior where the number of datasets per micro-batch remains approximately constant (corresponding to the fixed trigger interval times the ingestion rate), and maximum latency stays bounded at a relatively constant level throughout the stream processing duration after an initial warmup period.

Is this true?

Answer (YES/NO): NO